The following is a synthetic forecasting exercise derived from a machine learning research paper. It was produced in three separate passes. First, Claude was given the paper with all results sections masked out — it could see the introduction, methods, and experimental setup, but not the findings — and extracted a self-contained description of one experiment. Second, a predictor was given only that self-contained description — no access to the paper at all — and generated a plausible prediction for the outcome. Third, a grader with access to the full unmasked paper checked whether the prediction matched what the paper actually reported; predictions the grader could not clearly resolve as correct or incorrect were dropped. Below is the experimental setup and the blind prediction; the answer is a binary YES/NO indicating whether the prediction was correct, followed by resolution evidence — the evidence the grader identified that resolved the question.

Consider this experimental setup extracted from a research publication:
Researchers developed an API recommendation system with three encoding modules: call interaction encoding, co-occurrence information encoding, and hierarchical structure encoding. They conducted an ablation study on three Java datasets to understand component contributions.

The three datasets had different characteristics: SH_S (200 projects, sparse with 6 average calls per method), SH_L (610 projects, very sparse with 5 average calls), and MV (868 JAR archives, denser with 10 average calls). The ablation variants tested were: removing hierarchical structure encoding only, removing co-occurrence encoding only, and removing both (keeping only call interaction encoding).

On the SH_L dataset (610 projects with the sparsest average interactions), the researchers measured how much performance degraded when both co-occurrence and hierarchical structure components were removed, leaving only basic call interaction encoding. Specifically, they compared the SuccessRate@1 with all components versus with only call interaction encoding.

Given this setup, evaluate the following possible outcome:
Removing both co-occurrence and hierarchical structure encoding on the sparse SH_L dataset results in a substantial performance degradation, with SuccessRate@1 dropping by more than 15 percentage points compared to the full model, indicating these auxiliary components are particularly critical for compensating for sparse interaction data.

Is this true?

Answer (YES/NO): YES